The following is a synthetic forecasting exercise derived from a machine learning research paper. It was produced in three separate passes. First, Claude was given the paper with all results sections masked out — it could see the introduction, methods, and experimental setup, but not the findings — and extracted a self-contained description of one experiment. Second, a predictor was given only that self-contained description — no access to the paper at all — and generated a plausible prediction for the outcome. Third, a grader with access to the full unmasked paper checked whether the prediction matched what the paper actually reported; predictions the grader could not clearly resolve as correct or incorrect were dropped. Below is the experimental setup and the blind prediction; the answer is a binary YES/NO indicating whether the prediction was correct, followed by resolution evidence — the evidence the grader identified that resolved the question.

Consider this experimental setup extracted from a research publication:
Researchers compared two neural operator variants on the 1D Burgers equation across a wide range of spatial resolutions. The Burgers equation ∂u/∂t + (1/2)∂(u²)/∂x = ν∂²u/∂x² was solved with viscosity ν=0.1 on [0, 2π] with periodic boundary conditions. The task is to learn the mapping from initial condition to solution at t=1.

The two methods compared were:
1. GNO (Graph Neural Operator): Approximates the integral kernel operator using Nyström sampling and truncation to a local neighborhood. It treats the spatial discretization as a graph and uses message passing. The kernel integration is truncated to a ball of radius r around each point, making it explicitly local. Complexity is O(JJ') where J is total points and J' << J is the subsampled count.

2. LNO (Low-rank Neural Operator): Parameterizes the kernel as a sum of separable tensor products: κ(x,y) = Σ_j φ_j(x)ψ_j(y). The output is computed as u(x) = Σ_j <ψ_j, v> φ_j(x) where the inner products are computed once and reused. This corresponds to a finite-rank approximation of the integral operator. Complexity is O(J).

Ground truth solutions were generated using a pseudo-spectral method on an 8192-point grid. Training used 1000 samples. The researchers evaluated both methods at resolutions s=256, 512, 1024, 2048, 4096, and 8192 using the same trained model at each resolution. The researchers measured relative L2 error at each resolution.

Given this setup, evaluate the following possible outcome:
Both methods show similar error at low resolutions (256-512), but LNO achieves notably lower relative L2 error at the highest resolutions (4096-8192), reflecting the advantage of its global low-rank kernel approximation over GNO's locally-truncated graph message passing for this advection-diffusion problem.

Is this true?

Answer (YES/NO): NO